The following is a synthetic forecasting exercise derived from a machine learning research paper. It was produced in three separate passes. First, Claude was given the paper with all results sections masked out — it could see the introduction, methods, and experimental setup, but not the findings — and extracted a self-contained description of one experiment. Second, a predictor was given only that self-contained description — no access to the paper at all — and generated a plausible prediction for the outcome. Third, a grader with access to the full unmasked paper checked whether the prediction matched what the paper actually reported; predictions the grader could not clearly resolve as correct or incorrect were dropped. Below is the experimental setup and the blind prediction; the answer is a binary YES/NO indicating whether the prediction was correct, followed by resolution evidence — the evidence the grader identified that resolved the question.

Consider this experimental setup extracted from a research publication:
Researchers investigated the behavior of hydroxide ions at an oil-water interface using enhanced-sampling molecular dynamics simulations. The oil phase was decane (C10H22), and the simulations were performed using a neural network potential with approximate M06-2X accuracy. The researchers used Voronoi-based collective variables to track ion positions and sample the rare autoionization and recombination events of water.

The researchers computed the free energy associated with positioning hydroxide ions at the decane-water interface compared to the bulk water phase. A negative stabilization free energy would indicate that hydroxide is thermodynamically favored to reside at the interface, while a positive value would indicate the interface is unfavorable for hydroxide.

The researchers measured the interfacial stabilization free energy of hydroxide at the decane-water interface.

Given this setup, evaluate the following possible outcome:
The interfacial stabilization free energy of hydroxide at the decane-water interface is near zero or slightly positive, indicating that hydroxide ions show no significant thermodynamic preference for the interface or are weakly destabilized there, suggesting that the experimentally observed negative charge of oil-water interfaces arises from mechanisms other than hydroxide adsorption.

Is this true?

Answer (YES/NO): NO